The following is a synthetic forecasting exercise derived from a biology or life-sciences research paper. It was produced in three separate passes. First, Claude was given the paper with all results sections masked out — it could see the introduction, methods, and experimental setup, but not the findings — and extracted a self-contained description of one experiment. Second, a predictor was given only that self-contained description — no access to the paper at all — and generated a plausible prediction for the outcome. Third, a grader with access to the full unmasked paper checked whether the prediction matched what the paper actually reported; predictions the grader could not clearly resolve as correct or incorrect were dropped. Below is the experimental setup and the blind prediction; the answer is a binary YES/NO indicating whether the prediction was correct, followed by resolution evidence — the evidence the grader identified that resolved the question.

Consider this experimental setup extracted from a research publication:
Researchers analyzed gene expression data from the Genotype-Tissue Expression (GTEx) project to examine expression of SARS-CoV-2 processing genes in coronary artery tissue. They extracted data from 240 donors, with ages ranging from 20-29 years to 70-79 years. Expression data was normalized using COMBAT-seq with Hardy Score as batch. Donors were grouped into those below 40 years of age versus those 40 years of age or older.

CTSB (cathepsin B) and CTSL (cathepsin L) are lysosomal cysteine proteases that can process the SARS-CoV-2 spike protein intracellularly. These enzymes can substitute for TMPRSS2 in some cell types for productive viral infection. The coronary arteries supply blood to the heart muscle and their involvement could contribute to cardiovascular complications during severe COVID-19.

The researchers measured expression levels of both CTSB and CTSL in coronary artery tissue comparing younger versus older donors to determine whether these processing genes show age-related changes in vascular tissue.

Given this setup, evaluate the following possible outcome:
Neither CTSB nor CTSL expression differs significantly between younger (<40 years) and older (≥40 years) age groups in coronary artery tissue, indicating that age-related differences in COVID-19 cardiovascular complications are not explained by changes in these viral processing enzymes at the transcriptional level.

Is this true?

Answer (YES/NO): YES